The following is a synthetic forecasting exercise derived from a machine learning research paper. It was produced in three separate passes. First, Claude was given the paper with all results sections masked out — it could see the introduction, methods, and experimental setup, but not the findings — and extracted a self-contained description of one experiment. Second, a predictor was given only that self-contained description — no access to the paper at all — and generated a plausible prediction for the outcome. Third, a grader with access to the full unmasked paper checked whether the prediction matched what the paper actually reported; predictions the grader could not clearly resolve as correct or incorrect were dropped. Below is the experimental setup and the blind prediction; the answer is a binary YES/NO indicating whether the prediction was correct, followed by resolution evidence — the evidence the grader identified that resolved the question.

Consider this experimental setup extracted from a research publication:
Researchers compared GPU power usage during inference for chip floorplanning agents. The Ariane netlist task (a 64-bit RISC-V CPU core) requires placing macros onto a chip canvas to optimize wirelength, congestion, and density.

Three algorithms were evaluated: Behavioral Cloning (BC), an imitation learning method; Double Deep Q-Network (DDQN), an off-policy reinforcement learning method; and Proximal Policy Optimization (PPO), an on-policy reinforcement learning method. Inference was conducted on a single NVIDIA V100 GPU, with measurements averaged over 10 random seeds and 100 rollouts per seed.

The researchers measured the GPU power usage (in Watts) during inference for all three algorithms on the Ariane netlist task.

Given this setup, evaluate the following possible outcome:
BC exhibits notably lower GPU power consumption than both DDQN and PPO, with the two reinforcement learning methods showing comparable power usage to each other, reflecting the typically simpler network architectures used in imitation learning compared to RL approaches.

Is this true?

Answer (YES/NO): NO